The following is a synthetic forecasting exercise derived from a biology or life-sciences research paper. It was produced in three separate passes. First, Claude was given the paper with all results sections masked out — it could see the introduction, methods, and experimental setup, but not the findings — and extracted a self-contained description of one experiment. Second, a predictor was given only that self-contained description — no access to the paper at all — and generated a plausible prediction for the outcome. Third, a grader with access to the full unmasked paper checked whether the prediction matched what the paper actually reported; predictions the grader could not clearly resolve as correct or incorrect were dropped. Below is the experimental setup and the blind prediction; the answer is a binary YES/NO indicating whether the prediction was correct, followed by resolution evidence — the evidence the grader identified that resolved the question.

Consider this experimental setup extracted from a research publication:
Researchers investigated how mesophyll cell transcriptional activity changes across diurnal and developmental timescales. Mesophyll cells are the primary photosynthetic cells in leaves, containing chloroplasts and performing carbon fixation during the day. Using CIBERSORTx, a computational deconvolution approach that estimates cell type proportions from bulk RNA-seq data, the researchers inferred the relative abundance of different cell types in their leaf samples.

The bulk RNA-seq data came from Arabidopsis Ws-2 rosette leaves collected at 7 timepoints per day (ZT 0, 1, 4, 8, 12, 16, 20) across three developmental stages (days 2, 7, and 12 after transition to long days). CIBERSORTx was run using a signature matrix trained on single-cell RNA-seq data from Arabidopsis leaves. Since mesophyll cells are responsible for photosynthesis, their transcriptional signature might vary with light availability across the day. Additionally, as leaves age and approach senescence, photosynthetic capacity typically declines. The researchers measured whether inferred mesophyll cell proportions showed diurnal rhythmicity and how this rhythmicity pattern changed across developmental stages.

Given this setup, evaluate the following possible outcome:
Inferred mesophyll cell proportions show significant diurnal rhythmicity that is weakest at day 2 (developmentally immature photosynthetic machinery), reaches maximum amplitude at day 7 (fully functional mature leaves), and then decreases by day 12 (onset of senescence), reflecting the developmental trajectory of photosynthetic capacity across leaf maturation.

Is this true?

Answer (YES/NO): NO